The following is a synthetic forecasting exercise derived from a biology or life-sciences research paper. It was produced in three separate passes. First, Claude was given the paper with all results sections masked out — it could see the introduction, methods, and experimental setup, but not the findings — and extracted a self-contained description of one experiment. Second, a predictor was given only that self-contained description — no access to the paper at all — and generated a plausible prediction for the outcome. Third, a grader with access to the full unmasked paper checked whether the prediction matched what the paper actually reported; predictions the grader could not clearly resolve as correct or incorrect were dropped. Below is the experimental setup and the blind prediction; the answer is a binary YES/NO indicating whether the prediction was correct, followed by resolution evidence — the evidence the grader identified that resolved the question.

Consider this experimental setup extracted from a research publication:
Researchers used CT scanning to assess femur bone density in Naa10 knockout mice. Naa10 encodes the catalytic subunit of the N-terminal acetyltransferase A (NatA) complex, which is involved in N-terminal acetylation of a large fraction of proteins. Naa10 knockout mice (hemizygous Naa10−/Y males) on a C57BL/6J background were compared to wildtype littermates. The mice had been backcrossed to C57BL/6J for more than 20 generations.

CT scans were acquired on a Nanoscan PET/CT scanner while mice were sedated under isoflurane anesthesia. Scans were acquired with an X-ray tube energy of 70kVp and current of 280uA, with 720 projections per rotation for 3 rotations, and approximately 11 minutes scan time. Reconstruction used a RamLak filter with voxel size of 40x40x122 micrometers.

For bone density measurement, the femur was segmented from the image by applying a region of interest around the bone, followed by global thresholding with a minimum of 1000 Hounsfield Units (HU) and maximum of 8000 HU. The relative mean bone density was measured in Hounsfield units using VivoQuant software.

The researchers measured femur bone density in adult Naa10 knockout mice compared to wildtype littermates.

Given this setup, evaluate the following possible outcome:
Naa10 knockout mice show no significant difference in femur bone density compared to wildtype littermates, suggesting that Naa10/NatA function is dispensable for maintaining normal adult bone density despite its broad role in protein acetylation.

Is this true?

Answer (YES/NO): NO